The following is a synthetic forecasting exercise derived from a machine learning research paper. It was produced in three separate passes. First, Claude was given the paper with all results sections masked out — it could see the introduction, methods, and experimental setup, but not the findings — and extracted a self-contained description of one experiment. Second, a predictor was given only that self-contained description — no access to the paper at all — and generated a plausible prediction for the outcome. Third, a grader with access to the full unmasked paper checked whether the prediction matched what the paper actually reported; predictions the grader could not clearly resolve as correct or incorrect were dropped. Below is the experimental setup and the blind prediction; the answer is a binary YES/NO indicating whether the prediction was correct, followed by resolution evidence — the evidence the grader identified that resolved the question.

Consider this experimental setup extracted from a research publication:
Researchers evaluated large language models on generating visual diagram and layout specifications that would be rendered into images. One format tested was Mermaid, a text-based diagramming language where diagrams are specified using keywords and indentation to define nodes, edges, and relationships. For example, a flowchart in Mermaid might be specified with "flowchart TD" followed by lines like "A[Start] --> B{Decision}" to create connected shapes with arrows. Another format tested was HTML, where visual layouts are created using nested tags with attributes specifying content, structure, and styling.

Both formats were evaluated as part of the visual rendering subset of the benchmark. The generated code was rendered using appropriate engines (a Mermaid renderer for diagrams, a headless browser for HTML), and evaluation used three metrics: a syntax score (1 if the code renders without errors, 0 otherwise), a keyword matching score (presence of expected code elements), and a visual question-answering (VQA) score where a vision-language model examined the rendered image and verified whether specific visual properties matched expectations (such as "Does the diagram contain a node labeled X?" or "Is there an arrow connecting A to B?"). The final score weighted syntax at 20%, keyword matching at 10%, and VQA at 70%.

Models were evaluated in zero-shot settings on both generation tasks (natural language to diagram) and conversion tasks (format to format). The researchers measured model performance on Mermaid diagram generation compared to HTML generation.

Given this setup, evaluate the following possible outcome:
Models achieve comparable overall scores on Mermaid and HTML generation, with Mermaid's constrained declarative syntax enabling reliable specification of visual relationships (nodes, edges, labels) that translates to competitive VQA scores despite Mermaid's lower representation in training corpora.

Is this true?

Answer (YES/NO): NO